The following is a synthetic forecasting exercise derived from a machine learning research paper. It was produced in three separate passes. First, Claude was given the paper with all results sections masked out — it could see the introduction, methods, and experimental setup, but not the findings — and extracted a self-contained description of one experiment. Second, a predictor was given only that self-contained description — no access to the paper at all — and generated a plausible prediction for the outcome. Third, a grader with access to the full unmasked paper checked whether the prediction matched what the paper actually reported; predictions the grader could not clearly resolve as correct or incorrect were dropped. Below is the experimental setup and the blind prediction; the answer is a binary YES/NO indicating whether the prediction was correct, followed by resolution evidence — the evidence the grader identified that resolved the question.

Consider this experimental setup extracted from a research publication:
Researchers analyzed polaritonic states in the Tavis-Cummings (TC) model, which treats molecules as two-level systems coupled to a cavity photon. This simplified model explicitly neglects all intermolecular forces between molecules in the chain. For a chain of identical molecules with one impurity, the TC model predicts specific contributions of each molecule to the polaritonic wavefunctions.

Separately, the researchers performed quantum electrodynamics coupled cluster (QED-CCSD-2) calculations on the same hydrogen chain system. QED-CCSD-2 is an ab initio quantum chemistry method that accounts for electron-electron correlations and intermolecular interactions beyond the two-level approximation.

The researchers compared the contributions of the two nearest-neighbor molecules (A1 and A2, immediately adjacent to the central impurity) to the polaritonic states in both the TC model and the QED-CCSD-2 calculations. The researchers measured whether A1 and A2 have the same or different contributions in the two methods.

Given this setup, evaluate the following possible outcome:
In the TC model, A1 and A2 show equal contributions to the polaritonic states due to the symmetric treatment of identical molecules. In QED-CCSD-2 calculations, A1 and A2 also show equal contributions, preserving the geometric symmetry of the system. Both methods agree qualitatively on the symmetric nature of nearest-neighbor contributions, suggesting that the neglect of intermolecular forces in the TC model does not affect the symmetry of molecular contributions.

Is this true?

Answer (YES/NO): NO